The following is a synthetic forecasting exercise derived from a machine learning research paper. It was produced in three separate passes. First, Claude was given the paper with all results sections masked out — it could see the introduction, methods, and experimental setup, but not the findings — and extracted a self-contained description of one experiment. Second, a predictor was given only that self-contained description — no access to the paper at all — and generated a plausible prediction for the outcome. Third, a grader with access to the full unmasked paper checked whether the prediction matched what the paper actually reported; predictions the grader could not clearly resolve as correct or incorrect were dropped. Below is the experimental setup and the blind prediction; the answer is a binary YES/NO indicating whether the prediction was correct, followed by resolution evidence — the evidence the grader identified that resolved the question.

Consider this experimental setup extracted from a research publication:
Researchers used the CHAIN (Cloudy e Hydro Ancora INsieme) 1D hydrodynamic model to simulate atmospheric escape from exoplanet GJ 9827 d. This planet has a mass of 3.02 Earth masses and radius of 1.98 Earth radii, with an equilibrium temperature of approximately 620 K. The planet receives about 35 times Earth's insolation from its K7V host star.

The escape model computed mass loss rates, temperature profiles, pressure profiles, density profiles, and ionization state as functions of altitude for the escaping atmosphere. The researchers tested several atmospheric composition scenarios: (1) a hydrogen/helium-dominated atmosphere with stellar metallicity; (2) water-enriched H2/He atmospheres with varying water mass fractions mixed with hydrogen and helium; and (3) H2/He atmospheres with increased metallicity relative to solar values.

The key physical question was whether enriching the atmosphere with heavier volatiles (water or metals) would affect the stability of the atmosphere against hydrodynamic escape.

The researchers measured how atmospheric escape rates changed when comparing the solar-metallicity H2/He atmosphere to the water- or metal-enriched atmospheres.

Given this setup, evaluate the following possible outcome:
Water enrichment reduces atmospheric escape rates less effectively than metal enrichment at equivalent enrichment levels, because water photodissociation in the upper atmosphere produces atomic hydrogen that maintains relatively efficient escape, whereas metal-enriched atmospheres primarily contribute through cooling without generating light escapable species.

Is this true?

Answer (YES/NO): NO